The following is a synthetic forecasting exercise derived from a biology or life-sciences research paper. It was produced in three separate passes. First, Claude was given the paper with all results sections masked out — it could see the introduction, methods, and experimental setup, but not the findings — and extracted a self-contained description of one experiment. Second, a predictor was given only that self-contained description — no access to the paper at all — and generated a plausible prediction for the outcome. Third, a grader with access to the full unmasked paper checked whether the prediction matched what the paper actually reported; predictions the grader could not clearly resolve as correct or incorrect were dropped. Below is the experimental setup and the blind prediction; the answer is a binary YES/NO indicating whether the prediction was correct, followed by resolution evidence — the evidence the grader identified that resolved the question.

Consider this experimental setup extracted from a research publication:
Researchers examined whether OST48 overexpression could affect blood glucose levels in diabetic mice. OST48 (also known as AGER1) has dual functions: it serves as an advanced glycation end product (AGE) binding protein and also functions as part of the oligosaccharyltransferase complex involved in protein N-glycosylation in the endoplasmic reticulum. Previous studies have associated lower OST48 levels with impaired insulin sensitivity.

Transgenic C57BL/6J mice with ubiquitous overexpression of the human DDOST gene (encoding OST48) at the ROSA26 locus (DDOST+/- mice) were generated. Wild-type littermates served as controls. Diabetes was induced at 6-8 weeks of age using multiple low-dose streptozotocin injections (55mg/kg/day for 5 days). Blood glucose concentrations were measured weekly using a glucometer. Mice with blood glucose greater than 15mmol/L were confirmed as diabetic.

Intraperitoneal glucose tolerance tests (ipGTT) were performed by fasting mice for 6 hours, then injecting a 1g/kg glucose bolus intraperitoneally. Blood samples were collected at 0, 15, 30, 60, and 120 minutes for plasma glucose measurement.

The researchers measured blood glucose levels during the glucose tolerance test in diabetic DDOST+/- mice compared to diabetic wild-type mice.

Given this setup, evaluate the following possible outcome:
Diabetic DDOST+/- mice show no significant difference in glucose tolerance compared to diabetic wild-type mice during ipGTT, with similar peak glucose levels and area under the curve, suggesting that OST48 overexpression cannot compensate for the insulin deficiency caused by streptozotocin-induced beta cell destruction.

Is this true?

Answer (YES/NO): NO